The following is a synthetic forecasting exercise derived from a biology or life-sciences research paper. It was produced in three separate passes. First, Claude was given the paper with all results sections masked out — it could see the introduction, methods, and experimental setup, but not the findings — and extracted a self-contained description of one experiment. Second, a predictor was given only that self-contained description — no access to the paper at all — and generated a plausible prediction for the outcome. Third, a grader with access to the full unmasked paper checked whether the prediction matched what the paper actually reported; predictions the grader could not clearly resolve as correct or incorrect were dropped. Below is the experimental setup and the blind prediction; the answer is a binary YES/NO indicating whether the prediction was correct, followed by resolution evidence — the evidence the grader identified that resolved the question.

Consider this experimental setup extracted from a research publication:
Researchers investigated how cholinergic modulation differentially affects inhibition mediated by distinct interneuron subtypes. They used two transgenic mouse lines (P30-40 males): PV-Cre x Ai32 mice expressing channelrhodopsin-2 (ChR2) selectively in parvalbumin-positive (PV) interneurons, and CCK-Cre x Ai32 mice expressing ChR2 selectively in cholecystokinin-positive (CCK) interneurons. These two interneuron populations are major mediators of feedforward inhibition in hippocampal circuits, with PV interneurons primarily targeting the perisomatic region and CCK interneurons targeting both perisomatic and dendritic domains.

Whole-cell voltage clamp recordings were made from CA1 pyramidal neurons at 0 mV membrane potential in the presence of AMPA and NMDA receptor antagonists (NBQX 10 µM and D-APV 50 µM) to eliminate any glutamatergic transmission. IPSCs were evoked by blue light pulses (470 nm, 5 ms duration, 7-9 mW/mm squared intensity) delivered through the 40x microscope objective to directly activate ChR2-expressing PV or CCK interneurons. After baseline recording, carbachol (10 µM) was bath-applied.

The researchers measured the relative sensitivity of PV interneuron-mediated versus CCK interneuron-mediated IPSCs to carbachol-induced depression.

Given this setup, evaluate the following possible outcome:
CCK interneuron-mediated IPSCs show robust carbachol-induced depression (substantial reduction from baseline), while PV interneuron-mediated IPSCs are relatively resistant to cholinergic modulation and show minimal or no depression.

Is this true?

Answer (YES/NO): NO